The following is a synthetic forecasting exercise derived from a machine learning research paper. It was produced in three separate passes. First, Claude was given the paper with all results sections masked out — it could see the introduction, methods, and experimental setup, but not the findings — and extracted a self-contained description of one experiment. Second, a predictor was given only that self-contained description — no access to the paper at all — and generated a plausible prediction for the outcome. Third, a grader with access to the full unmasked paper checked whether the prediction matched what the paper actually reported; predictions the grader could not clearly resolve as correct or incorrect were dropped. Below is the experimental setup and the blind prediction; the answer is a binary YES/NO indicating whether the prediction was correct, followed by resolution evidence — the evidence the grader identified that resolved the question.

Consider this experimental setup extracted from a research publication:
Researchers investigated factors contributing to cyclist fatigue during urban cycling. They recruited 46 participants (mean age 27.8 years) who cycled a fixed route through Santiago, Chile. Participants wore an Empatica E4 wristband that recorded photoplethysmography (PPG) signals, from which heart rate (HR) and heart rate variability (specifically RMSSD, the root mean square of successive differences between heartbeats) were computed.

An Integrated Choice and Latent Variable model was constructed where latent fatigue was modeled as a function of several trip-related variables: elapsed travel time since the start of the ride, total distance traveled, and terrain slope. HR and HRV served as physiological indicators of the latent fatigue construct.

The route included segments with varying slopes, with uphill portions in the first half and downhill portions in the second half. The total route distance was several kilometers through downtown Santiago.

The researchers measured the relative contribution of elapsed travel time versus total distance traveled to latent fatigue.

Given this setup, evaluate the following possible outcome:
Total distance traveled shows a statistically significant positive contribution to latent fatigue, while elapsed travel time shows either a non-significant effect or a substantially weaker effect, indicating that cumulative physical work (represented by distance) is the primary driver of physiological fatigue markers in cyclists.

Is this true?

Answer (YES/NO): NO